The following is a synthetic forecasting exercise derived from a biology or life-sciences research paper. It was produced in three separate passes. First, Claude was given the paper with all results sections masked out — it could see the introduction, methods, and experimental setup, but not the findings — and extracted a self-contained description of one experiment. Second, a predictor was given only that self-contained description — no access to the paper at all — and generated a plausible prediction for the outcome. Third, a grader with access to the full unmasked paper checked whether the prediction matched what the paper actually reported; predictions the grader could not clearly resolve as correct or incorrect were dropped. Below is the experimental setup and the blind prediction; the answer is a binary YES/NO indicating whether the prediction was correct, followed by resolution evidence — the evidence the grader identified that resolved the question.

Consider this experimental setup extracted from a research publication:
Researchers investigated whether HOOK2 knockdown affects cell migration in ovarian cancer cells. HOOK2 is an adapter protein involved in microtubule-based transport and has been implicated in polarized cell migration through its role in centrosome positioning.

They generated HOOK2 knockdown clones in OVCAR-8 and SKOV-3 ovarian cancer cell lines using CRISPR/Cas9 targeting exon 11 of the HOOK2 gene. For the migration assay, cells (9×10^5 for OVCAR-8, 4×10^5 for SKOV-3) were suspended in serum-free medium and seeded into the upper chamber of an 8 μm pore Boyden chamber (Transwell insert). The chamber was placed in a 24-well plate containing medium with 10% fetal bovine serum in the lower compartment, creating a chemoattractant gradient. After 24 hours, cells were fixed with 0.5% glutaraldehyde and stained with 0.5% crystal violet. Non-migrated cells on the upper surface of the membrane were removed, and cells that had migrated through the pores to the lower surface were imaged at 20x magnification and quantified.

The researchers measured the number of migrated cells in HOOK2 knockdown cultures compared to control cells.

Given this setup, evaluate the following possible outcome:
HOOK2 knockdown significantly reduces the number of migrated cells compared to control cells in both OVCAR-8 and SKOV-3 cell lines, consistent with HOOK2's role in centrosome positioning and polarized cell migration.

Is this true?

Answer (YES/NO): YES